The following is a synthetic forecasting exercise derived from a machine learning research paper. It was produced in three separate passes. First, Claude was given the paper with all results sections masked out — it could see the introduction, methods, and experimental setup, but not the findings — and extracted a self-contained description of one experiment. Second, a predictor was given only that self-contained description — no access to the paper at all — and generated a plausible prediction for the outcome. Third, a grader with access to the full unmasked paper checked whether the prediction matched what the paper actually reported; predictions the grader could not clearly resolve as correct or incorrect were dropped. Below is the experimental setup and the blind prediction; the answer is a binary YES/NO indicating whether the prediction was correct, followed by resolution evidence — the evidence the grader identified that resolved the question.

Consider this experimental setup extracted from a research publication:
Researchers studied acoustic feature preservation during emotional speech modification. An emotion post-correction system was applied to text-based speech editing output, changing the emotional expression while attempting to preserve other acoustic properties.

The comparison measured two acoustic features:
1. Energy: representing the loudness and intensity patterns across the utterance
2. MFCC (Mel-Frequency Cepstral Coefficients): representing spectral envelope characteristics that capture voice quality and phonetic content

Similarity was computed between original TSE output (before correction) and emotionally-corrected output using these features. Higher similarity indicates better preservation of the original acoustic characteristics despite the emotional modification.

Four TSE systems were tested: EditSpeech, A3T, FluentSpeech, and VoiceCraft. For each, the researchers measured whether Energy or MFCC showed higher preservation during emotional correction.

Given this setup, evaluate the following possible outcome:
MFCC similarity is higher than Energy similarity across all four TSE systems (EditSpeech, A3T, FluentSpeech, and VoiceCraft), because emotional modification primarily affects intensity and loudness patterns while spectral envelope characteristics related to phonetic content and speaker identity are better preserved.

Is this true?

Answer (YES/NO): YES